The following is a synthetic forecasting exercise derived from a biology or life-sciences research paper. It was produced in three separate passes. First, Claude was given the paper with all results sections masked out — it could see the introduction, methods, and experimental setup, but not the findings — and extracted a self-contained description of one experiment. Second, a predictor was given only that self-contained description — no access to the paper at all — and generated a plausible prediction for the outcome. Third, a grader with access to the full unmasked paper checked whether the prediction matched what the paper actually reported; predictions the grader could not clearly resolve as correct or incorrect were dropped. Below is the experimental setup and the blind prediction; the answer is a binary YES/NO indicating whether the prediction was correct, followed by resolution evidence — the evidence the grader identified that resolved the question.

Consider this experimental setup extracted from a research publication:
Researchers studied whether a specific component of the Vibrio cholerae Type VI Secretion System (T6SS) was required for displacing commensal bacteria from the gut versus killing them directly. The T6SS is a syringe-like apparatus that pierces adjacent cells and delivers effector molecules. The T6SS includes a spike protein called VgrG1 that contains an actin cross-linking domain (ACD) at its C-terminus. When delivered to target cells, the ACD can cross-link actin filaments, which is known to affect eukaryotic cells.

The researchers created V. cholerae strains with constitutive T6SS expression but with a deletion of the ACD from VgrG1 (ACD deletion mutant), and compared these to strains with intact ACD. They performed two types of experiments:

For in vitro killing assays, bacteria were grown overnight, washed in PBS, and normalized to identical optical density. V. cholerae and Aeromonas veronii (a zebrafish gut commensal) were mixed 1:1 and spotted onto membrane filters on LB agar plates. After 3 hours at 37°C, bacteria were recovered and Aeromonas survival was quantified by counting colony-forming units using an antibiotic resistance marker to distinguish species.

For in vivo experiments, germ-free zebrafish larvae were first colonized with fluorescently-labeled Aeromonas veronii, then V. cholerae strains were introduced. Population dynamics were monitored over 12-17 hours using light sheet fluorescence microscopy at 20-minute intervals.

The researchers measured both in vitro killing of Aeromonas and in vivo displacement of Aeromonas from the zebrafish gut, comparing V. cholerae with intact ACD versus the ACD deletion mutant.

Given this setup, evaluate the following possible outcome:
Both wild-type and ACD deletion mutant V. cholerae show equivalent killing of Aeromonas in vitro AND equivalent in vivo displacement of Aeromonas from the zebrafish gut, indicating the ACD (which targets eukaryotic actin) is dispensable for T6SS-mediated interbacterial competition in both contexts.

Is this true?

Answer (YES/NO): NO